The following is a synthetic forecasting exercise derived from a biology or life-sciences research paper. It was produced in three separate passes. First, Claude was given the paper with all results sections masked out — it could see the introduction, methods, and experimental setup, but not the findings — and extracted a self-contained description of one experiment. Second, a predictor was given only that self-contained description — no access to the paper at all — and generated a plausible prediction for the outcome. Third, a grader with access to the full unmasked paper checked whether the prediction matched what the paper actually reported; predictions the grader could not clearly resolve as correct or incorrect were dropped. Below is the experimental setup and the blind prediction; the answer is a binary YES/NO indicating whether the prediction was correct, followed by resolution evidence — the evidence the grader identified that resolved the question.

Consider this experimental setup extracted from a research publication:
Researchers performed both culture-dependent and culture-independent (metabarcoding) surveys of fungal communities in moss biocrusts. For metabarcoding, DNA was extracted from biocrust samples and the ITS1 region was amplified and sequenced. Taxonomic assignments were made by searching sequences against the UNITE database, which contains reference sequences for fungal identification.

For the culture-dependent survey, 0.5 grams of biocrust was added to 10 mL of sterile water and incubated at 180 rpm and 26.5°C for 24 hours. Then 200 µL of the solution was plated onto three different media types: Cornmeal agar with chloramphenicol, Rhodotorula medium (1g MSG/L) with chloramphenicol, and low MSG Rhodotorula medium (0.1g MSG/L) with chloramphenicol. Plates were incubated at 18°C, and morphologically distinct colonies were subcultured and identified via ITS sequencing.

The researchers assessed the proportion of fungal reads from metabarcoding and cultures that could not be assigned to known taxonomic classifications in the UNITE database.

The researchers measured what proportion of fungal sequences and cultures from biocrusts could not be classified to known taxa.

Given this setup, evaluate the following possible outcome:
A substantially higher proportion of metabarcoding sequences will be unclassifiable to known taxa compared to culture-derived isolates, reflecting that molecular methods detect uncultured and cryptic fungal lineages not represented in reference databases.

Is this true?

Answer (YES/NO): NO